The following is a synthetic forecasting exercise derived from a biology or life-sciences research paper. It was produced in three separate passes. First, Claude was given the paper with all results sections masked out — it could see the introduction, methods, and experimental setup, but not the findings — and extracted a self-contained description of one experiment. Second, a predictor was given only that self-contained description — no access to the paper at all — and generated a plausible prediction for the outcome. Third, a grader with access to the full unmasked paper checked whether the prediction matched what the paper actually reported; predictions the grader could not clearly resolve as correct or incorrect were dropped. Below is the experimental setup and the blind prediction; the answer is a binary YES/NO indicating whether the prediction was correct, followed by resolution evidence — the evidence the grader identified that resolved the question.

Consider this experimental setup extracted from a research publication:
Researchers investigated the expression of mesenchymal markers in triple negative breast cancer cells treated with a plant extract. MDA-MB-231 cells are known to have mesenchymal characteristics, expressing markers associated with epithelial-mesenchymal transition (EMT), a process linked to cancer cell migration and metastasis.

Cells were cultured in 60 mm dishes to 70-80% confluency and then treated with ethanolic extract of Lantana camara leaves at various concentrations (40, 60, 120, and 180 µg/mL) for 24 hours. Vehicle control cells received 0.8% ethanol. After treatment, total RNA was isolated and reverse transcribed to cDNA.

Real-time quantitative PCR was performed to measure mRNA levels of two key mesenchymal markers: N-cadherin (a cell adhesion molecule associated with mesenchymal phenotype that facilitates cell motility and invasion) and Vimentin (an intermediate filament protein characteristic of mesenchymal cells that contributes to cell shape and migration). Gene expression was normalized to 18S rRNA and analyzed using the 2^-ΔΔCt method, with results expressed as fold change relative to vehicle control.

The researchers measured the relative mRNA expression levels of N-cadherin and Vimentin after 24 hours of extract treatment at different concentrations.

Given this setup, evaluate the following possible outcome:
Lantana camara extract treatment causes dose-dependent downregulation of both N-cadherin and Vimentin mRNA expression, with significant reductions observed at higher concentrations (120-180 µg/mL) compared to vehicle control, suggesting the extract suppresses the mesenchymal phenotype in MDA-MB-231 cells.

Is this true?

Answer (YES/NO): NO